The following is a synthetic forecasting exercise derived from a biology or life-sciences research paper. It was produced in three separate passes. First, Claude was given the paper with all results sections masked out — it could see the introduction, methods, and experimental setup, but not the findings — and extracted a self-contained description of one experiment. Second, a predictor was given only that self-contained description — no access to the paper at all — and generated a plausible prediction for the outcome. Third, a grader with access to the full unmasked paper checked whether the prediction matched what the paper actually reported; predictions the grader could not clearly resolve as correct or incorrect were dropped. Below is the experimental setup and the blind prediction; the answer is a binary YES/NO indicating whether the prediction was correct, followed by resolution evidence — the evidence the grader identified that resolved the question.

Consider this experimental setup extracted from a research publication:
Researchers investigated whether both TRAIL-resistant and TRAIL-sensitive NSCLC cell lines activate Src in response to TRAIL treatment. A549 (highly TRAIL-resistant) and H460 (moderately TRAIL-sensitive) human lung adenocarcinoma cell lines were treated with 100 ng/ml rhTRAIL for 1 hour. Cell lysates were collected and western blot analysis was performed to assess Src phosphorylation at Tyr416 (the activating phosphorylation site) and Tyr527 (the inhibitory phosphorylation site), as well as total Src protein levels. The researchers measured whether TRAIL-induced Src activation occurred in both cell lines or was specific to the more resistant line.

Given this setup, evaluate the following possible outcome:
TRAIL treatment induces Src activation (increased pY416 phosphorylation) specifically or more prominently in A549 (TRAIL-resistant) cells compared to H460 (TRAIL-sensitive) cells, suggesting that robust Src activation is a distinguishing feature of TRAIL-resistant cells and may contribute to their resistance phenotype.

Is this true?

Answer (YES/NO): YES